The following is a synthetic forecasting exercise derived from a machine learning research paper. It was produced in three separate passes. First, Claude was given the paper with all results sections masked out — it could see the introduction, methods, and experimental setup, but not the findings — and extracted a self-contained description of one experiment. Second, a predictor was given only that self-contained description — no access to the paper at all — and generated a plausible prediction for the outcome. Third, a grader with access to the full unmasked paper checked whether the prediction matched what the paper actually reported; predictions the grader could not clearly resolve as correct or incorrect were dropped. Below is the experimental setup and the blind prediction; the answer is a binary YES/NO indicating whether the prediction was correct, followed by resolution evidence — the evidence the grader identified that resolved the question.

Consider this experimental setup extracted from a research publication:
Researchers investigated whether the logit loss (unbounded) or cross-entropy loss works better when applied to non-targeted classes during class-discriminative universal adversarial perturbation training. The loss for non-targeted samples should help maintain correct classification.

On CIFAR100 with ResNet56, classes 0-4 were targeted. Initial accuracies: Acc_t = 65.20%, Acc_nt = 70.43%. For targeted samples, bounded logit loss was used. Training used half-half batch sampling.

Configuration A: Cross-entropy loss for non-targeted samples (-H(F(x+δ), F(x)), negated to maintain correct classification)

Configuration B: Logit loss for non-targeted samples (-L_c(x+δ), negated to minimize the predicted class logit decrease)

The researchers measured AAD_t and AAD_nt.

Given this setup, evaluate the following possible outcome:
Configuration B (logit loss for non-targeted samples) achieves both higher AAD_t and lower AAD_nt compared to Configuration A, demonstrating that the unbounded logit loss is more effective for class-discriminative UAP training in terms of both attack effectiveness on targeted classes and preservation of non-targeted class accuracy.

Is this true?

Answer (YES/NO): NO